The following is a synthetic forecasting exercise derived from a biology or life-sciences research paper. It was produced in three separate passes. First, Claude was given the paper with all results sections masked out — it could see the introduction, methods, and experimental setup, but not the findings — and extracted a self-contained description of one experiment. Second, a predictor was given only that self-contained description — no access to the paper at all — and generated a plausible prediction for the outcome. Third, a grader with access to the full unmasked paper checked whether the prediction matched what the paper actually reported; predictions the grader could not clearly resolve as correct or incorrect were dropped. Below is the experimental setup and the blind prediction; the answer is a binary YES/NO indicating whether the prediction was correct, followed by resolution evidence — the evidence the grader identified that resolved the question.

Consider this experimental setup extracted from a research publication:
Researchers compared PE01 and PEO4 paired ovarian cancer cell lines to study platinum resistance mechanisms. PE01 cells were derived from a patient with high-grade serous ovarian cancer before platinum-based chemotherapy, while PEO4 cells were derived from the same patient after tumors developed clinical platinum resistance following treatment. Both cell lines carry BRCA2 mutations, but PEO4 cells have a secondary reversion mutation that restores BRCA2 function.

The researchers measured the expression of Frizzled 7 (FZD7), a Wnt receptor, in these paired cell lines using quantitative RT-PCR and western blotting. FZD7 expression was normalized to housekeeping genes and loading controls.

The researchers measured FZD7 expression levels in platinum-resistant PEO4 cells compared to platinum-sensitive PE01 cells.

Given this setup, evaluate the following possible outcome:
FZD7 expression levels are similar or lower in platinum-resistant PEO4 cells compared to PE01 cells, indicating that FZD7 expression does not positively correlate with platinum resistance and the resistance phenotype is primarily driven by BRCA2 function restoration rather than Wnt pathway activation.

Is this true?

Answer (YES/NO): NO